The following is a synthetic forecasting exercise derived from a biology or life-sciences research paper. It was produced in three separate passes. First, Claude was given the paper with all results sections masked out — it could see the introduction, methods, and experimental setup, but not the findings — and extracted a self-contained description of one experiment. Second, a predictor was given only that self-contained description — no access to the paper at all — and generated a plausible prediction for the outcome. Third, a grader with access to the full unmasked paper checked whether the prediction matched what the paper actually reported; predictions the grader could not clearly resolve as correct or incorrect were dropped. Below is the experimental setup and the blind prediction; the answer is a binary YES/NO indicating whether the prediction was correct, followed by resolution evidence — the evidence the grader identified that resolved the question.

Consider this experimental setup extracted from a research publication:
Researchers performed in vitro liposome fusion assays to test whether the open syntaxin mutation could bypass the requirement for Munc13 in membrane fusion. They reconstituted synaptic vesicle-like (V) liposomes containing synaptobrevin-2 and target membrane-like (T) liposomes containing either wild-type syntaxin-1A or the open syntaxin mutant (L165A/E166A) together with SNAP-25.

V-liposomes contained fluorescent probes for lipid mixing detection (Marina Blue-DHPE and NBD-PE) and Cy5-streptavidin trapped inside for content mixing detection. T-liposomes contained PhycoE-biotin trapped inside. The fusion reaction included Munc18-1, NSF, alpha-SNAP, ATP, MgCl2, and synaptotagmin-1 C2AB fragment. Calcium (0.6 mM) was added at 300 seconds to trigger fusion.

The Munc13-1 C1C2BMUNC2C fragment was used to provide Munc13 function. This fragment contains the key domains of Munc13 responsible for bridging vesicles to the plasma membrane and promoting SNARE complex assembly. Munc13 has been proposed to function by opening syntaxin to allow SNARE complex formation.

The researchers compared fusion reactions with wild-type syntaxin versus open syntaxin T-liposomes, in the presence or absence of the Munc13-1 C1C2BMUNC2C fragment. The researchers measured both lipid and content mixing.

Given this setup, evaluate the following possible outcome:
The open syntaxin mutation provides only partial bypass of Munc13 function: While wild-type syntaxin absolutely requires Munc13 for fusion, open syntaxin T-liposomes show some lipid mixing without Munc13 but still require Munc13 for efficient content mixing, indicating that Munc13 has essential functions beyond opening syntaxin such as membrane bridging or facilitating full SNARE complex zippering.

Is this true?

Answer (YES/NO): NO